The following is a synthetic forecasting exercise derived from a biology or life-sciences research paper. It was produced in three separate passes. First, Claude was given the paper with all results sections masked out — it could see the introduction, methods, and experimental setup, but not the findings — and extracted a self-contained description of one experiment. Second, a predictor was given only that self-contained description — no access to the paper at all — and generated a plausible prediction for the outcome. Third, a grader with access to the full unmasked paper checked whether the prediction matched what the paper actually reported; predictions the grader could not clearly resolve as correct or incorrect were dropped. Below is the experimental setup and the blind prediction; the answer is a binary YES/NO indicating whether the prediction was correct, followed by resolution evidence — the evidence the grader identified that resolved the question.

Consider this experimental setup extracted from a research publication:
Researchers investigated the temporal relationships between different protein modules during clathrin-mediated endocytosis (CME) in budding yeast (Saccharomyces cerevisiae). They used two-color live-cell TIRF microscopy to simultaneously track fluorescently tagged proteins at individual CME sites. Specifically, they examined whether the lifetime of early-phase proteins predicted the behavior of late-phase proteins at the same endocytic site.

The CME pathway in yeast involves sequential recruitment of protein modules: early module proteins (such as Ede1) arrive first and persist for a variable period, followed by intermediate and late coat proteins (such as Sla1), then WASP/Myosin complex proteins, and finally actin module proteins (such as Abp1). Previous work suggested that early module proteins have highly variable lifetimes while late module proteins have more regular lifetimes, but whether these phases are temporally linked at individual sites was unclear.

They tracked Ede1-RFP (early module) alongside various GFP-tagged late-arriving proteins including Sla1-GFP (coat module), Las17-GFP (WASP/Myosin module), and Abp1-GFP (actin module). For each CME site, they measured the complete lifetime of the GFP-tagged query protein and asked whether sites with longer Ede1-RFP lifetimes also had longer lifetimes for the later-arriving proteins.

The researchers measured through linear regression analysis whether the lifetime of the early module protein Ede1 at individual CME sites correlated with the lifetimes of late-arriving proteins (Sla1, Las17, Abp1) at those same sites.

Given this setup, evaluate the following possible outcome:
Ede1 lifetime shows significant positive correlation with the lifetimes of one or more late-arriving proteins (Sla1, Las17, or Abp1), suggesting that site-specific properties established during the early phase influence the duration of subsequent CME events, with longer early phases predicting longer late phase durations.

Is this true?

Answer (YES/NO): NO